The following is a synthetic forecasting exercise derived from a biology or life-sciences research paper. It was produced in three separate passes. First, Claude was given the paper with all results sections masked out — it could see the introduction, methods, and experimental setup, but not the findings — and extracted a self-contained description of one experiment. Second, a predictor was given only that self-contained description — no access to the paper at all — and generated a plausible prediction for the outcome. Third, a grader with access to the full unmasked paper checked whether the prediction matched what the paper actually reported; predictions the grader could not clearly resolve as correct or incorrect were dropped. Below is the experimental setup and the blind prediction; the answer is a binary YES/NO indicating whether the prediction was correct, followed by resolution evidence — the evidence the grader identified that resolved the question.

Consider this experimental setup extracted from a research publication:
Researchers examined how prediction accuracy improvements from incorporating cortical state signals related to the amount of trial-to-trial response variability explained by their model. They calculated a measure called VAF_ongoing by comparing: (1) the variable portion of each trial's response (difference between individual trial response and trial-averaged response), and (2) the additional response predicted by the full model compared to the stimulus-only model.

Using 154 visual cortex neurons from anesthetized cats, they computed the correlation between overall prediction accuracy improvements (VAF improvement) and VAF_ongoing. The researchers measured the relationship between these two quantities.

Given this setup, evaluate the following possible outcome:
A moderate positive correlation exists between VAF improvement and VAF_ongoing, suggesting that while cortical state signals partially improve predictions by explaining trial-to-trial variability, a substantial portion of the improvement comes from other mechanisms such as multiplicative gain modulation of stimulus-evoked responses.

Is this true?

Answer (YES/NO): NO